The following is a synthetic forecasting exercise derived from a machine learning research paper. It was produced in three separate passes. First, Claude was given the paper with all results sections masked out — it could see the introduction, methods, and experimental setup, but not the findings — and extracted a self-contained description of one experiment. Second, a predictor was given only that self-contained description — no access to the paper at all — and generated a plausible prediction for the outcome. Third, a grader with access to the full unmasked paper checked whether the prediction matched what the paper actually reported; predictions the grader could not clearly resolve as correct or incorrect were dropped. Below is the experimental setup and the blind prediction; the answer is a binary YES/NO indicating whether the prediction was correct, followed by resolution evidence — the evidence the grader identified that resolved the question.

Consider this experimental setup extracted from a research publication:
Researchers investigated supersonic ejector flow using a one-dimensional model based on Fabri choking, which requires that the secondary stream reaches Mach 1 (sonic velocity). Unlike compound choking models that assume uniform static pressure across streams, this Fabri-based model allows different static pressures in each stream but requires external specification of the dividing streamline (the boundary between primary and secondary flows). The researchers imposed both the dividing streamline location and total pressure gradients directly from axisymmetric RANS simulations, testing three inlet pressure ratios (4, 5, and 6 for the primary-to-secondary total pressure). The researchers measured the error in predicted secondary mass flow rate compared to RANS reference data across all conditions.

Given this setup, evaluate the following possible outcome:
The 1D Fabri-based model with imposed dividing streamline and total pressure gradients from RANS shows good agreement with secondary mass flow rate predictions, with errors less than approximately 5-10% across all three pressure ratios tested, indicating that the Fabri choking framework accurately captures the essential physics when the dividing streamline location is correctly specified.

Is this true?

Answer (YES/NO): YES